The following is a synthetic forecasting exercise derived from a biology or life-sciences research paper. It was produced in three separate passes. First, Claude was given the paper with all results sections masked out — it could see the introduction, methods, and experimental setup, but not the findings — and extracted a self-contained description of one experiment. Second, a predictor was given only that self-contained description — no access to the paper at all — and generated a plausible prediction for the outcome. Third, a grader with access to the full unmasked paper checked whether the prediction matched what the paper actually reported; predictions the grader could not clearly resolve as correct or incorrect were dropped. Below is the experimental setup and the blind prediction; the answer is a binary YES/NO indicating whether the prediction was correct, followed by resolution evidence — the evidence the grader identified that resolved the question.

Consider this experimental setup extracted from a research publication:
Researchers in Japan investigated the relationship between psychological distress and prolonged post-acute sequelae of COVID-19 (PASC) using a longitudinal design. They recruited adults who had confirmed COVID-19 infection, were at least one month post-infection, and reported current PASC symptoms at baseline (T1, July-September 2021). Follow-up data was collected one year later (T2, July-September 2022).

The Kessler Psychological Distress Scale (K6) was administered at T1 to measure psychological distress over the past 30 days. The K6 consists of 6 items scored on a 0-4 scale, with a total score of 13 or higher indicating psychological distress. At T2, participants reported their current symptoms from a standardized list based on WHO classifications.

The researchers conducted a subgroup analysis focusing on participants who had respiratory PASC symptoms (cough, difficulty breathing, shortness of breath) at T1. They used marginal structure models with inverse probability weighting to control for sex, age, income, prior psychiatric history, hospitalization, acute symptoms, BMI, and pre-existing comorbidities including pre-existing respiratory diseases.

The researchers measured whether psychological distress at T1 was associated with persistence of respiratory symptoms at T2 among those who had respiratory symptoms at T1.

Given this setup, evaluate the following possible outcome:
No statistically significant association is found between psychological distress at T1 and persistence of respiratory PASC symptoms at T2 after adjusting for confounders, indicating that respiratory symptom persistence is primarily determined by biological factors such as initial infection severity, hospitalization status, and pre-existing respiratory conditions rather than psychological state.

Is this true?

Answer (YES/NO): NO